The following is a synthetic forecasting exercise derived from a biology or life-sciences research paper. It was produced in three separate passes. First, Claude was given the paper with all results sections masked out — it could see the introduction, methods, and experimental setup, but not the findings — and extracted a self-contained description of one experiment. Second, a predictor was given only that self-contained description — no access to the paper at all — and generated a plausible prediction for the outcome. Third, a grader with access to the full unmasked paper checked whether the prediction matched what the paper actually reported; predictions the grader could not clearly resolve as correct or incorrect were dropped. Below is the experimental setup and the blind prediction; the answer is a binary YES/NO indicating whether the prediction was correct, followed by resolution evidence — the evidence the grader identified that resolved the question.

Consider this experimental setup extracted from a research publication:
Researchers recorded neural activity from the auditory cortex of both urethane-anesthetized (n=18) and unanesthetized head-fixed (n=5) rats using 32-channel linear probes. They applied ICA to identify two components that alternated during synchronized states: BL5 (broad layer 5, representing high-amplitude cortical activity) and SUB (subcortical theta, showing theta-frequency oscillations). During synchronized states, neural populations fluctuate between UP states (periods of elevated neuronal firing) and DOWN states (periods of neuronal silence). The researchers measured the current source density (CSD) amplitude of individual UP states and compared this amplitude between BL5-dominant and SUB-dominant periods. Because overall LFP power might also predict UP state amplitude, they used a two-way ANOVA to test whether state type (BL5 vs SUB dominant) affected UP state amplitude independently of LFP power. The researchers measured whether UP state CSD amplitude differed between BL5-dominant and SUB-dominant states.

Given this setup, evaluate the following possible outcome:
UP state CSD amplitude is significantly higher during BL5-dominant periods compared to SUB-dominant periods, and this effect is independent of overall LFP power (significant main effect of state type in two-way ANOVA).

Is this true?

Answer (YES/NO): YES